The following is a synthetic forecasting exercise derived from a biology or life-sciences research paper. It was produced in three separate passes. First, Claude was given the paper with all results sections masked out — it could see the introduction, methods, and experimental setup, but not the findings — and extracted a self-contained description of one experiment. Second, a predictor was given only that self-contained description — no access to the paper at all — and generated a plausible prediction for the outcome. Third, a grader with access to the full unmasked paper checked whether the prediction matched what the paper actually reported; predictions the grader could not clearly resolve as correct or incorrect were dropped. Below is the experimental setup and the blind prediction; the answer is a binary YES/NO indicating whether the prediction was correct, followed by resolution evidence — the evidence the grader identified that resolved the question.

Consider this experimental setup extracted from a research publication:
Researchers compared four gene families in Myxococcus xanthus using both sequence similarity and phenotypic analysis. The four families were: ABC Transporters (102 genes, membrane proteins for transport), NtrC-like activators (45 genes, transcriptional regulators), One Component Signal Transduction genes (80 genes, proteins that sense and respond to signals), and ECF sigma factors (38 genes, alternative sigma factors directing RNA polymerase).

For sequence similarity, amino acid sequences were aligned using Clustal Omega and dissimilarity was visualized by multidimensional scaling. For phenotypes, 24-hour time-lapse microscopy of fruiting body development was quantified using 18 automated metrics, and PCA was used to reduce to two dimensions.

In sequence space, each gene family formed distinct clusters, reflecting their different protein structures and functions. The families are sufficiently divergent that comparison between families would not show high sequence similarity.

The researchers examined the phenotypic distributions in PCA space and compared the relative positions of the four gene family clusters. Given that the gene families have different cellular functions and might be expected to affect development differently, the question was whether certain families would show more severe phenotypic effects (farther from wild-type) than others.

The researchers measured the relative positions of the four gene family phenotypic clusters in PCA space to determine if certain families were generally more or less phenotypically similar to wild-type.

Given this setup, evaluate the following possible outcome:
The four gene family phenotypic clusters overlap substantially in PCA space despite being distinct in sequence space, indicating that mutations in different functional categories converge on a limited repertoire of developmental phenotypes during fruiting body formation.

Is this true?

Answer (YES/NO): NO